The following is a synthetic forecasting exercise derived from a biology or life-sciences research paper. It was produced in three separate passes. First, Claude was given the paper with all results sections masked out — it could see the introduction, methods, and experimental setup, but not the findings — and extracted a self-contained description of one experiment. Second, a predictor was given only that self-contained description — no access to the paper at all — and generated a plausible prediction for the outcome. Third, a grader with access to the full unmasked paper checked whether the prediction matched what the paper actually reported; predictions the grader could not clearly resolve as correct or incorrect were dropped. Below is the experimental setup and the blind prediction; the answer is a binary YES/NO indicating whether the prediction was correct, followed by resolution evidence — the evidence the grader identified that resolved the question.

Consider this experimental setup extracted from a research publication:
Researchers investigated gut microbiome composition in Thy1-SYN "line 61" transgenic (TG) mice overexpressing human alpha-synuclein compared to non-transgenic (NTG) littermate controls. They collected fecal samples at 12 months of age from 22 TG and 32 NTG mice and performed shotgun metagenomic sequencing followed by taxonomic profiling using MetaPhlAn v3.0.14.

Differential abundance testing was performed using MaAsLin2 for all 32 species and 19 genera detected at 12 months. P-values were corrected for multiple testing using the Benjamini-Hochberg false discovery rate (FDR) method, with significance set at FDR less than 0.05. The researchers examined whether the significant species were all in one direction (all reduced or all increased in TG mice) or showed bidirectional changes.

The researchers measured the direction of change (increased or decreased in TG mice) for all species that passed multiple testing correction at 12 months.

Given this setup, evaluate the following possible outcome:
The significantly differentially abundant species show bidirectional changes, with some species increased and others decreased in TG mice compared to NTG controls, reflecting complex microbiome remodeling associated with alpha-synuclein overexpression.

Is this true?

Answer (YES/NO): NO